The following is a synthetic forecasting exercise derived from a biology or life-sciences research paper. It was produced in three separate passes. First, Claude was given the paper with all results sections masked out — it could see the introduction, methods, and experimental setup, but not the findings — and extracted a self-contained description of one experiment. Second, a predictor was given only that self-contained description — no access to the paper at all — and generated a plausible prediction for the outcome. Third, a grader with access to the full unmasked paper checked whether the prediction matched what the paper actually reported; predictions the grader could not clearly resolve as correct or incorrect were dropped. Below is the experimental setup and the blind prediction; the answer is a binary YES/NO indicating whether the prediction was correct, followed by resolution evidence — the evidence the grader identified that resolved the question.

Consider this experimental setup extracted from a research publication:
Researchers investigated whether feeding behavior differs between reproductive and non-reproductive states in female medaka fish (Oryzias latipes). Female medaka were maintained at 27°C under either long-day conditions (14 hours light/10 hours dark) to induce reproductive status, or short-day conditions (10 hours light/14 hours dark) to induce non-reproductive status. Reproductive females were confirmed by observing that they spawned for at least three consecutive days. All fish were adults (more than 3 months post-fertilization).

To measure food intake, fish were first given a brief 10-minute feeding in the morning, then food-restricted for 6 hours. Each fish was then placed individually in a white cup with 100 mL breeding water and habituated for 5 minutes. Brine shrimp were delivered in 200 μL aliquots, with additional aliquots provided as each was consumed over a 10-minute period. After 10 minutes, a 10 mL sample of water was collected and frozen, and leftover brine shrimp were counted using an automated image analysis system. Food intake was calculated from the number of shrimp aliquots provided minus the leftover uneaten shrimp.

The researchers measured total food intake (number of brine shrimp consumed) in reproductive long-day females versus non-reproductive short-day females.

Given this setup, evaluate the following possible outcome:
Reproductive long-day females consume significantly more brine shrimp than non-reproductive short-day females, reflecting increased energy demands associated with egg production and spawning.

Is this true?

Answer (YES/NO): YES